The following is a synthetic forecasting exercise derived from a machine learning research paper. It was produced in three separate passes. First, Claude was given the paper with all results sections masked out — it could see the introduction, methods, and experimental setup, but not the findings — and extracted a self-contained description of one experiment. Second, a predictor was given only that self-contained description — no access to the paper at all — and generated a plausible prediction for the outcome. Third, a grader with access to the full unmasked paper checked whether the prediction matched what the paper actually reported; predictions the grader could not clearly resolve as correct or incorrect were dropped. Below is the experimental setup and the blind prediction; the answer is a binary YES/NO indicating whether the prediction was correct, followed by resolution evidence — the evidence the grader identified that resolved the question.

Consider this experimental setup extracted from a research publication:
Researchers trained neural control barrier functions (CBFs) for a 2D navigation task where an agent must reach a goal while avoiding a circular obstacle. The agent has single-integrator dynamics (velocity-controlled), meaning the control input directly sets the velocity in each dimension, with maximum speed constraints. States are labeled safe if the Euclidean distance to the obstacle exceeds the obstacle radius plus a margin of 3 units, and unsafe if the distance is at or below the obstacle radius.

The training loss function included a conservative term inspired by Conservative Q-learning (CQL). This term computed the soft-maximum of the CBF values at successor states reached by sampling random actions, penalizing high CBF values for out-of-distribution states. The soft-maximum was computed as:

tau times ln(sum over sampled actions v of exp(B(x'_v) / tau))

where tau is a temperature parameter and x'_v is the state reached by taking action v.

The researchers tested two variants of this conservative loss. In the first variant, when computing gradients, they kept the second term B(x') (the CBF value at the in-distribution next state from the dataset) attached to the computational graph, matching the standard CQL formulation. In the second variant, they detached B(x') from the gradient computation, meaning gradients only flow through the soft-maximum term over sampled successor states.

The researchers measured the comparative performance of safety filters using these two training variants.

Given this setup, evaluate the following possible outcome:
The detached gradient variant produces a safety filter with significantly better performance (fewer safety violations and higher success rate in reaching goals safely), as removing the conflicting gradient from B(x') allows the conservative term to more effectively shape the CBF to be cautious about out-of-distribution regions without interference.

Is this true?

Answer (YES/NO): YES